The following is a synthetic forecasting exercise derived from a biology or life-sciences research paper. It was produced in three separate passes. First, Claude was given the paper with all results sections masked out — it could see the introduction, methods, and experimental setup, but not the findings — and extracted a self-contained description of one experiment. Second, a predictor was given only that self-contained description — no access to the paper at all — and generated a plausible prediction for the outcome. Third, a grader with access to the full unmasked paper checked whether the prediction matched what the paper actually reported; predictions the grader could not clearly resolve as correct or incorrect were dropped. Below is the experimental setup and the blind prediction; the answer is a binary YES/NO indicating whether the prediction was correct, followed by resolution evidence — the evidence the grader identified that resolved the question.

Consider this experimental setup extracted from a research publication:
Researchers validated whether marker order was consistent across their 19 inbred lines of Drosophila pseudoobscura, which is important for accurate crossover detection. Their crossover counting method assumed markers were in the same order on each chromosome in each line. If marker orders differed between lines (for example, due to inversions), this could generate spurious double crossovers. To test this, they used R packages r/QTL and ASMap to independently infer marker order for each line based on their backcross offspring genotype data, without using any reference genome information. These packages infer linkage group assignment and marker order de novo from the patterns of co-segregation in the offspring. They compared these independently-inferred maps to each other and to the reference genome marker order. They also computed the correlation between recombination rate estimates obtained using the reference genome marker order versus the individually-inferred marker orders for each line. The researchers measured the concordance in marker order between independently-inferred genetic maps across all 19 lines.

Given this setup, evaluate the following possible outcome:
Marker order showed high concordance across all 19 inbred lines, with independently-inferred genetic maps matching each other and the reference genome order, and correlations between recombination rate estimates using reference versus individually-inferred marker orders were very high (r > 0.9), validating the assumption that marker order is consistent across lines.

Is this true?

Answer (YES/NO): YES